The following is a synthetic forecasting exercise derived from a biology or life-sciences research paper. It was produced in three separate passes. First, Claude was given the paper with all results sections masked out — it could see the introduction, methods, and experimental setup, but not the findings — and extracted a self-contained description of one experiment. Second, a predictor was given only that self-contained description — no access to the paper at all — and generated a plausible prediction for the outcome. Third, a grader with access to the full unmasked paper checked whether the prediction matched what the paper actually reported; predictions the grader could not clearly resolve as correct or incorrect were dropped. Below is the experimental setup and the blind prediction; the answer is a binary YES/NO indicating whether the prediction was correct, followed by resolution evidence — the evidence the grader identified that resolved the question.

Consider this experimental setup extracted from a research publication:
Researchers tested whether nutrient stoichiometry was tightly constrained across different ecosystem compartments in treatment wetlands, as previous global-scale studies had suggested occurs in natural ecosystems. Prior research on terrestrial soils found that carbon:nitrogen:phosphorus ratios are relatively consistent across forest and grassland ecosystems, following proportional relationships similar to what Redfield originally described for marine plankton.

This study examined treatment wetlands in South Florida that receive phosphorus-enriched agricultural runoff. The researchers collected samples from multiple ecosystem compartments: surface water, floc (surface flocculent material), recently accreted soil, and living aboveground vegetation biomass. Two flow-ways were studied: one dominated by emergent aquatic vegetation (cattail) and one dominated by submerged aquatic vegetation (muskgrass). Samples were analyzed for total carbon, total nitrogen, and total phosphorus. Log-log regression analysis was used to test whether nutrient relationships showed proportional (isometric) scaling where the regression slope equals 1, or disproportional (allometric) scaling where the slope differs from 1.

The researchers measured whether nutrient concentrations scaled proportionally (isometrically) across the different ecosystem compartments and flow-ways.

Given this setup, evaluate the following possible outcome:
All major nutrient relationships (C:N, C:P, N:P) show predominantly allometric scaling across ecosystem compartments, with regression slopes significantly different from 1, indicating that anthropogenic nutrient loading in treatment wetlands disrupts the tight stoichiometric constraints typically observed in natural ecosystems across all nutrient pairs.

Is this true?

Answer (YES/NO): YES